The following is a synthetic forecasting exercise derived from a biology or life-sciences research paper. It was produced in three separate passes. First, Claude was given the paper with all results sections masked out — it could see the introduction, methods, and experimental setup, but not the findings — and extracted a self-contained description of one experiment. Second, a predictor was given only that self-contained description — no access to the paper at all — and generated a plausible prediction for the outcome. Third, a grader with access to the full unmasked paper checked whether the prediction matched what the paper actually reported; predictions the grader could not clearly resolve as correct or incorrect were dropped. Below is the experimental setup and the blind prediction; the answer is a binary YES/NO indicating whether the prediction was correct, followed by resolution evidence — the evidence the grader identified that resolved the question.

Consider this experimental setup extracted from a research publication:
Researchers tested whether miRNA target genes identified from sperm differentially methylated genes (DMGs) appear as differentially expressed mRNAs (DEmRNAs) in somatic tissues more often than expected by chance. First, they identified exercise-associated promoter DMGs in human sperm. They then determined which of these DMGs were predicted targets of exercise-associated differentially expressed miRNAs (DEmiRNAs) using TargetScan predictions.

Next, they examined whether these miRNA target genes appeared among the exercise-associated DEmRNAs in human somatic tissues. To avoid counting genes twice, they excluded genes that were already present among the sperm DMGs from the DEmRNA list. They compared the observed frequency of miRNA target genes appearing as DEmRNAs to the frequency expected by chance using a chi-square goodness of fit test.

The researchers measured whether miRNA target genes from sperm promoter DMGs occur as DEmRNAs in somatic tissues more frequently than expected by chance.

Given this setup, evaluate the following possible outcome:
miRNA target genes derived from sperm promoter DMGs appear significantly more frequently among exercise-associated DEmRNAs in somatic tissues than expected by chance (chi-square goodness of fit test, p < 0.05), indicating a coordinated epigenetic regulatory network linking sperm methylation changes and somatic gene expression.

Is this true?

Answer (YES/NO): YES